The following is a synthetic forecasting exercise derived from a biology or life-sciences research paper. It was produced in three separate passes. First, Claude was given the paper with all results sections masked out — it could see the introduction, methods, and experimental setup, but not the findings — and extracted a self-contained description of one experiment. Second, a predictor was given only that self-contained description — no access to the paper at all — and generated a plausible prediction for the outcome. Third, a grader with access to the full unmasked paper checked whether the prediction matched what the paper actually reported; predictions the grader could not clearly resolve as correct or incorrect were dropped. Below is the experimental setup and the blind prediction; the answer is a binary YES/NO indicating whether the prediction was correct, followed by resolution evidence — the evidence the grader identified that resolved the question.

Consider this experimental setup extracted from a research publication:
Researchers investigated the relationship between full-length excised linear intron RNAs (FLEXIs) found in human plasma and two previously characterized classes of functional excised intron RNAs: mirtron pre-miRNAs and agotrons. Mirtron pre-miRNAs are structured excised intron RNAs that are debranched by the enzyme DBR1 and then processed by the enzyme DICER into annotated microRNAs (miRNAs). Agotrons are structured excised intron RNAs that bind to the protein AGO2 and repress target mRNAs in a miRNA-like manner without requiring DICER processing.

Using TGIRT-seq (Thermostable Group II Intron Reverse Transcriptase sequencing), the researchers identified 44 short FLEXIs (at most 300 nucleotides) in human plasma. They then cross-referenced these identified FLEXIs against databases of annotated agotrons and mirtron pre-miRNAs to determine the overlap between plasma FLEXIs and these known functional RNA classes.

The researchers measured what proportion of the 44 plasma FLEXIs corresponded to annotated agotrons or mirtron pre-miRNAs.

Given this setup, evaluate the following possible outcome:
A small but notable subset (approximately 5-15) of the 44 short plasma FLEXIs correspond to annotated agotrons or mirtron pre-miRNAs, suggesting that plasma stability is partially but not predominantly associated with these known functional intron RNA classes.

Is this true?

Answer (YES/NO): NO